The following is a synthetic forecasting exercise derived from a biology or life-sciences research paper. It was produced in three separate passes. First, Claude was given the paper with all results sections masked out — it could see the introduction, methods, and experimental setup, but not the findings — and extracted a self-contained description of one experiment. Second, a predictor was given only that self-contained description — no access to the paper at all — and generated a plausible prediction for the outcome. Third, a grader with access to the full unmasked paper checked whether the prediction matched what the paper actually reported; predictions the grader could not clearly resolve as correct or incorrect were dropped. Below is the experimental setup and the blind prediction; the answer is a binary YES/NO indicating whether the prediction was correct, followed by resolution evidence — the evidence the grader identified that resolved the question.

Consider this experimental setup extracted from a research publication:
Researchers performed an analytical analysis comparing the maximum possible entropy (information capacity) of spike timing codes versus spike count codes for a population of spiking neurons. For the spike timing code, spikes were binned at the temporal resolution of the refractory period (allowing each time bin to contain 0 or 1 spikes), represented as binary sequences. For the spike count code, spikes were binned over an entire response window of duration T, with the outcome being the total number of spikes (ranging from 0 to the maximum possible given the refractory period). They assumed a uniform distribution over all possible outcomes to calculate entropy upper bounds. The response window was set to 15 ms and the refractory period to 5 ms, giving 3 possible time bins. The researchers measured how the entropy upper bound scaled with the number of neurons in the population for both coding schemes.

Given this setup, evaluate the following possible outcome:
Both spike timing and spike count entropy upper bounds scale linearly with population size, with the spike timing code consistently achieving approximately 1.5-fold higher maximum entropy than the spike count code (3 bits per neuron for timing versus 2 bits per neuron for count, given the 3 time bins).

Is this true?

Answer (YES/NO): YES